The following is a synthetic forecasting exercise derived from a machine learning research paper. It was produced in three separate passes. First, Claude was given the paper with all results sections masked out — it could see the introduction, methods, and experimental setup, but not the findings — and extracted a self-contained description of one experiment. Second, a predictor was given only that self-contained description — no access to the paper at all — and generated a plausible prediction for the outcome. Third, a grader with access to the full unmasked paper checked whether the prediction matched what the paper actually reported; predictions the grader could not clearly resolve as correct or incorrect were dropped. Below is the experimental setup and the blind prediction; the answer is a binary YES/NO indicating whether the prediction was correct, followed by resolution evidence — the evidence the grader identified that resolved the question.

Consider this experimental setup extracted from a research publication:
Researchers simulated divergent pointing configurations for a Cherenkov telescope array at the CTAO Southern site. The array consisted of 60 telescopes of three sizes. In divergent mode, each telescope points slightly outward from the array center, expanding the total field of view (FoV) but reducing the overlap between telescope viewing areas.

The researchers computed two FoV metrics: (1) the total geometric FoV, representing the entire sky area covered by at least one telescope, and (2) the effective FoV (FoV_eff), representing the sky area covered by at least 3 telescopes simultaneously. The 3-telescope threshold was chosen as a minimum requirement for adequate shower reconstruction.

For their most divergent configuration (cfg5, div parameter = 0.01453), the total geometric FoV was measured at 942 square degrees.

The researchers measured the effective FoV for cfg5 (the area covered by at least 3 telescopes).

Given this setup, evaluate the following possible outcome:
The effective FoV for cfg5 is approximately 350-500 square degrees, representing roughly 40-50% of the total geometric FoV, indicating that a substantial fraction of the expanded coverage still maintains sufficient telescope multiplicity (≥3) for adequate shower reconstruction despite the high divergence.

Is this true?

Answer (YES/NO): NO